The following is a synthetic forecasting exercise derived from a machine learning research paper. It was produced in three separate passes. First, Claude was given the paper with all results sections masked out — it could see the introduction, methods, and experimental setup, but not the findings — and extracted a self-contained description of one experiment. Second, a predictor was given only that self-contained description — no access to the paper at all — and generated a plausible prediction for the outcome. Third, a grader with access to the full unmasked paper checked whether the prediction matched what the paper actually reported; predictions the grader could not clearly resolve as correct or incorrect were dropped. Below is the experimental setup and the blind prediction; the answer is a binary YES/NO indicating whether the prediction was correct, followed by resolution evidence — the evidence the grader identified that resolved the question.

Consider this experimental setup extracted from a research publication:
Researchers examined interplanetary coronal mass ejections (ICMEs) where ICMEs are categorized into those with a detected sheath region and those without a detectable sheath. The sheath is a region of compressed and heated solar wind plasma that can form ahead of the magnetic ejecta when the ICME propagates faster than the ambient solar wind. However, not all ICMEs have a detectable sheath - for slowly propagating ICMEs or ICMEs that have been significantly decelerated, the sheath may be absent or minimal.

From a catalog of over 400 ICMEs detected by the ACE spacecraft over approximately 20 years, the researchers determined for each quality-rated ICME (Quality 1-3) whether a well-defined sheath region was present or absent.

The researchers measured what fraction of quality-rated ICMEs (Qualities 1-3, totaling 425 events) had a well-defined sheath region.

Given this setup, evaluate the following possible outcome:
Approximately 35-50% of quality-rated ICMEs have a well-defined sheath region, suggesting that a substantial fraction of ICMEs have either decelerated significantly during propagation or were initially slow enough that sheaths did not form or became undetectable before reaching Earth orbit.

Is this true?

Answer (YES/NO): NO